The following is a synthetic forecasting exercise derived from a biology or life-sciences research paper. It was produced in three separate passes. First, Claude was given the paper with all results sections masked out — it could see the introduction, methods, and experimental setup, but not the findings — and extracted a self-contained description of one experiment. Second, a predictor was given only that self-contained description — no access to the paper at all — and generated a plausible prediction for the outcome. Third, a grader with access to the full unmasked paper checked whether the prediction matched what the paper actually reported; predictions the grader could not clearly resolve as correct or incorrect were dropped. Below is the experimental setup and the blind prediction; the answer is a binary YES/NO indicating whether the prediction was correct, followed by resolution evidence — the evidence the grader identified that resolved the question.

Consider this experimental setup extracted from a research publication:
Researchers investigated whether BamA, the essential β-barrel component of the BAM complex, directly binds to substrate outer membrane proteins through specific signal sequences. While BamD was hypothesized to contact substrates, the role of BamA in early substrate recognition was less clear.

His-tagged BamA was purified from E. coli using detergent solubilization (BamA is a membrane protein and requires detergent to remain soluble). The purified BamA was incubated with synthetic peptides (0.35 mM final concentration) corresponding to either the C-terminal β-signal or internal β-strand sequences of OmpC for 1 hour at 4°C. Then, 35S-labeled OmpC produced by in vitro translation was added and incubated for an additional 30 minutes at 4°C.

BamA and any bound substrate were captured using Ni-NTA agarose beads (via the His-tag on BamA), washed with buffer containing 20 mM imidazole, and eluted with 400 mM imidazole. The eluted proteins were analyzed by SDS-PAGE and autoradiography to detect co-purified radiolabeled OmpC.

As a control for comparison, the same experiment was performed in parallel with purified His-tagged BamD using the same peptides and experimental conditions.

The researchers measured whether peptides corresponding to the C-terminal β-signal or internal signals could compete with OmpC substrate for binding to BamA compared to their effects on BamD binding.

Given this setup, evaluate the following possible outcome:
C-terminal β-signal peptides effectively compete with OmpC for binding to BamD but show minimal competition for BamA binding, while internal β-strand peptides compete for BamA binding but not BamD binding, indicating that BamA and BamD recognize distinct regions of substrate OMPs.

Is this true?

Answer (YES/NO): NO